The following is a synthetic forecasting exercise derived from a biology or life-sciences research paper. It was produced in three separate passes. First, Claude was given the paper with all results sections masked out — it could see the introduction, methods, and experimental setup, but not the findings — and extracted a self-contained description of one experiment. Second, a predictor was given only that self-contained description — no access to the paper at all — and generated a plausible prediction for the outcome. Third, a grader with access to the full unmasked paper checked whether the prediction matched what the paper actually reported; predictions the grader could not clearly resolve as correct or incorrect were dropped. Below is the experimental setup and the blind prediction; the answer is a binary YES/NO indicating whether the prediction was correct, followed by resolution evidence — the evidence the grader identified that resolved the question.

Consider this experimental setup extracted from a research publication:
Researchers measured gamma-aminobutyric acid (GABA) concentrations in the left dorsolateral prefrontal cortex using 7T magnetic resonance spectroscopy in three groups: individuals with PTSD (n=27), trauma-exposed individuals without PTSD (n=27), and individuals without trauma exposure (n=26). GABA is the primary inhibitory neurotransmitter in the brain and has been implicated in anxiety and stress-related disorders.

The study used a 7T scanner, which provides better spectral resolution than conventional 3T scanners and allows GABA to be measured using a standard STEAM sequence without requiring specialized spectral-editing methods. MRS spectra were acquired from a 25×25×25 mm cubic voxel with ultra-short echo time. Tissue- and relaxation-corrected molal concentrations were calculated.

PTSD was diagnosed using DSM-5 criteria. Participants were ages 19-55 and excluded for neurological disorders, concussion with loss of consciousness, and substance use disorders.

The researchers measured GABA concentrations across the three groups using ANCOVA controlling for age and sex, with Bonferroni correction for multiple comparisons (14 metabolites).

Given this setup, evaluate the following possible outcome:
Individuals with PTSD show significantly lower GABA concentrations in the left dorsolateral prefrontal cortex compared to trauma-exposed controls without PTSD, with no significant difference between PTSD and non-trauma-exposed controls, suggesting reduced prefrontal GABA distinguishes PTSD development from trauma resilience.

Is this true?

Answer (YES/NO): NO